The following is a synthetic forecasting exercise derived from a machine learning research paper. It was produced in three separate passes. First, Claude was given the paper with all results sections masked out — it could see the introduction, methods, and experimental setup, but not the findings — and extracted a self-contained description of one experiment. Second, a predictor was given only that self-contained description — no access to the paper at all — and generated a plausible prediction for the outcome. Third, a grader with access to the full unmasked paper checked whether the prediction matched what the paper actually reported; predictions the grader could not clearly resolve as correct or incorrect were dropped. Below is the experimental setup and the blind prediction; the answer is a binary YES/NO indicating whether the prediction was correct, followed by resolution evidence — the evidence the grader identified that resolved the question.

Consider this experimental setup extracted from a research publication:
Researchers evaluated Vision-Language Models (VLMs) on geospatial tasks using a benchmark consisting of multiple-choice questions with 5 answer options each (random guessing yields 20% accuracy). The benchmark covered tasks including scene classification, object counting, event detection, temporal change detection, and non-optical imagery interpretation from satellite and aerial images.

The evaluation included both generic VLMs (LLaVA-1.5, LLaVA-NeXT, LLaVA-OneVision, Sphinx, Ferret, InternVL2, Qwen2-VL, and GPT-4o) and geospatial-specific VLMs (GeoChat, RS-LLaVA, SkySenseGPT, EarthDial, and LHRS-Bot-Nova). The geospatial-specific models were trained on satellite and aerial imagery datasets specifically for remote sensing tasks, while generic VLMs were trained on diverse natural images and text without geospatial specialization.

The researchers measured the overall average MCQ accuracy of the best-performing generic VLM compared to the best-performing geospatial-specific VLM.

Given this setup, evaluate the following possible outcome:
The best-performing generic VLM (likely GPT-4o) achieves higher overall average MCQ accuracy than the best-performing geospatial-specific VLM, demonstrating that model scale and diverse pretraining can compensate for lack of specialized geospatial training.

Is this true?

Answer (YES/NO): YES